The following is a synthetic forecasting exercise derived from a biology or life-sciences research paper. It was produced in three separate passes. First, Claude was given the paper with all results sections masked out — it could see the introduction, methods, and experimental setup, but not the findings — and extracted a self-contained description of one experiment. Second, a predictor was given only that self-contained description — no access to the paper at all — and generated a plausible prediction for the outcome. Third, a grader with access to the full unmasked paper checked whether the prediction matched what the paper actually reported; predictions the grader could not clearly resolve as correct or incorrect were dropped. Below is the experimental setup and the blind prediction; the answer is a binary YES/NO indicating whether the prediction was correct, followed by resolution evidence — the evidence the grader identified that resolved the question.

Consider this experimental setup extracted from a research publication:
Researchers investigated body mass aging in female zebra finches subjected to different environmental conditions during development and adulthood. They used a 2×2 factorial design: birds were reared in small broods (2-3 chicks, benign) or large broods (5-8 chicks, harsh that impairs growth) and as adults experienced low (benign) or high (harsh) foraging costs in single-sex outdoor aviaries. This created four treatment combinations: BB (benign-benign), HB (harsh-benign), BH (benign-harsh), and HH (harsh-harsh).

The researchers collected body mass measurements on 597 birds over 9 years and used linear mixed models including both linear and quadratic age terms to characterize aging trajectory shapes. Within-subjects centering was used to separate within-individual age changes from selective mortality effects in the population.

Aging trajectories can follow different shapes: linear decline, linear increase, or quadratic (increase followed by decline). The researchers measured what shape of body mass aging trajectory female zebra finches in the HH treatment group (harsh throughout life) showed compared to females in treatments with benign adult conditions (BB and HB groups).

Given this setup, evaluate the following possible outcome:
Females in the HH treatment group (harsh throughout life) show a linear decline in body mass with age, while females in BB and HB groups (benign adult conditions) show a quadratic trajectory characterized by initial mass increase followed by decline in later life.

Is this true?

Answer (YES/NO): YES